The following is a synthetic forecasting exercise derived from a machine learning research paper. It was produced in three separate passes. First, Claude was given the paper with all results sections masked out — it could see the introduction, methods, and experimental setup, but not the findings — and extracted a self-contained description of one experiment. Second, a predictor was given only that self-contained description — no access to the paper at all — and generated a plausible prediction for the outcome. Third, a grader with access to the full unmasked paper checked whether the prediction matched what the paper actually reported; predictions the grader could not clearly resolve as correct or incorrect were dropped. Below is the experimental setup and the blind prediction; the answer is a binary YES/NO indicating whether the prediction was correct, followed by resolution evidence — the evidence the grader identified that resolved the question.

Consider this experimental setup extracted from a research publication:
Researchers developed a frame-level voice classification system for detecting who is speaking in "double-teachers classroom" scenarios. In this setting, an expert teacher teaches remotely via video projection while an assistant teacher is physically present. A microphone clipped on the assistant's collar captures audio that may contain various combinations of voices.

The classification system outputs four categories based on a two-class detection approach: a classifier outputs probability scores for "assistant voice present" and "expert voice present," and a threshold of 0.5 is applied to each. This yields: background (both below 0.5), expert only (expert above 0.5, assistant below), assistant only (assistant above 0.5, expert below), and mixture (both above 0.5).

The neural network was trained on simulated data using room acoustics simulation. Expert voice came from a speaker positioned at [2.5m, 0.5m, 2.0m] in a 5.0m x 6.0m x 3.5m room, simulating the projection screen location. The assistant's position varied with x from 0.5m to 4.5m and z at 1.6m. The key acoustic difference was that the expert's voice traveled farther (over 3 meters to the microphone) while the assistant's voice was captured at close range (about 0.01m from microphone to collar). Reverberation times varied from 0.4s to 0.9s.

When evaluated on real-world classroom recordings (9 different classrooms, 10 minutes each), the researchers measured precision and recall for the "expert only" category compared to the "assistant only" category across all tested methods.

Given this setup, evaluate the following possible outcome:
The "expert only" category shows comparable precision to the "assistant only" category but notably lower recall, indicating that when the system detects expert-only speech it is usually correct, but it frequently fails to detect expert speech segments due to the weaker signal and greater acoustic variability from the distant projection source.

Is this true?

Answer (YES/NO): NO